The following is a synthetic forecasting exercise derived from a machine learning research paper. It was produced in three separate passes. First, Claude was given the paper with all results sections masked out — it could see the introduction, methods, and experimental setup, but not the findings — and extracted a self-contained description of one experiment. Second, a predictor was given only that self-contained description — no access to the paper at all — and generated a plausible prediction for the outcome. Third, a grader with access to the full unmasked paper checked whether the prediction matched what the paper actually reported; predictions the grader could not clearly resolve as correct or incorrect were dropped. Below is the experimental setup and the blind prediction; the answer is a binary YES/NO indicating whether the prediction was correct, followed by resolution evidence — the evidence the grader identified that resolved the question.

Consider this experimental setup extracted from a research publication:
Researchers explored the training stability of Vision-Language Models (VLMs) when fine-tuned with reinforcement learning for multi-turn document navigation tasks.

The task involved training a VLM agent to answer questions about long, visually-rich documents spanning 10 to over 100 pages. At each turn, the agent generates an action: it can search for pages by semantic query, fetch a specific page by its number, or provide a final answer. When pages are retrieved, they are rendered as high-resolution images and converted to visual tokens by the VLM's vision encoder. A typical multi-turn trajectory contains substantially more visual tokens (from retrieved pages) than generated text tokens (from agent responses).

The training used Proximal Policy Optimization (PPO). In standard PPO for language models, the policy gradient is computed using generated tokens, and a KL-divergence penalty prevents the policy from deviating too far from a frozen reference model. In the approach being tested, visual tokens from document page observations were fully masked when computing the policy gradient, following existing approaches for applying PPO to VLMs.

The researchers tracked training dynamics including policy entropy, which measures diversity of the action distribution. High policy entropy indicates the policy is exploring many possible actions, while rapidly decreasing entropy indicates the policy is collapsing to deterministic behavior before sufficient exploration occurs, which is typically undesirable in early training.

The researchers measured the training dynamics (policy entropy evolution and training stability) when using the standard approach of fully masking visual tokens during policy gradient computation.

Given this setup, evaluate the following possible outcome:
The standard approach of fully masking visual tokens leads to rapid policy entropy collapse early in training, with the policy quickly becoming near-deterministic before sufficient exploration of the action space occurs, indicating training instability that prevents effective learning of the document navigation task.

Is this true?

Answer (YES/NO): YES